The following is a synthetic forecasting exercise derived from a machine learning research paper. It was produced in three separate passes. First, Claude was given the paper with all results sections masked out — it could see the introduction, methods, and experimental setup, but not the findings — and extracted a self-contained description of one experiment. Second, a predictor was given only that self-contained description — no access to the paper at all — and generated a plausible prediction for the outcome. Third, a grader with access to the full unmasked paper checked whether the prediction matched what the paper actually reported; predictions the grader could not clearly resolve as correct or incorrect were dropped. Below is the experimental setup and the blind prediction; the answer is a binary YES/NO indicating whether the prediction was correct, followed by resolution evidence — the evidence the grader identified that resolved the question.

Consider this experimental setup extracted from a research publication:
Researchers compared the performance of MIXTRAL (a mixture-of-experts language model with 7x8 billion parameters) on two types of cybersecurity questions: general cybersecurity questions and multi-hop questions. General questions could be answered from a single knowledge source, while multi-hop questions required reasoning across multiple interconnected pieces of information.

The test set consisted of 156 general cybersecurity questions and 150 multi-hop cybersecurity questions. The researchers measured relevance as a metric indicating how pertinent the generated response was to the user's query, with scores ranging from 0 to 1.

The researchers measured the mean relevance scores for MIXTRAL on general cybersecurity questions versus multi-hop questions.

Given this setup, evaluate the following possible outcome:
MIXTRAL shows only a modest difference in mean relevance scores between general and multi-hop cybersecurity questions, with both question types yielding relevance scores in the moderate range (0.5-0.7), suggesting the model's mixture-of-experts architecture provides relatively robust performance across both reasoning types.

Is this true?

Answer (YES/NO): NO